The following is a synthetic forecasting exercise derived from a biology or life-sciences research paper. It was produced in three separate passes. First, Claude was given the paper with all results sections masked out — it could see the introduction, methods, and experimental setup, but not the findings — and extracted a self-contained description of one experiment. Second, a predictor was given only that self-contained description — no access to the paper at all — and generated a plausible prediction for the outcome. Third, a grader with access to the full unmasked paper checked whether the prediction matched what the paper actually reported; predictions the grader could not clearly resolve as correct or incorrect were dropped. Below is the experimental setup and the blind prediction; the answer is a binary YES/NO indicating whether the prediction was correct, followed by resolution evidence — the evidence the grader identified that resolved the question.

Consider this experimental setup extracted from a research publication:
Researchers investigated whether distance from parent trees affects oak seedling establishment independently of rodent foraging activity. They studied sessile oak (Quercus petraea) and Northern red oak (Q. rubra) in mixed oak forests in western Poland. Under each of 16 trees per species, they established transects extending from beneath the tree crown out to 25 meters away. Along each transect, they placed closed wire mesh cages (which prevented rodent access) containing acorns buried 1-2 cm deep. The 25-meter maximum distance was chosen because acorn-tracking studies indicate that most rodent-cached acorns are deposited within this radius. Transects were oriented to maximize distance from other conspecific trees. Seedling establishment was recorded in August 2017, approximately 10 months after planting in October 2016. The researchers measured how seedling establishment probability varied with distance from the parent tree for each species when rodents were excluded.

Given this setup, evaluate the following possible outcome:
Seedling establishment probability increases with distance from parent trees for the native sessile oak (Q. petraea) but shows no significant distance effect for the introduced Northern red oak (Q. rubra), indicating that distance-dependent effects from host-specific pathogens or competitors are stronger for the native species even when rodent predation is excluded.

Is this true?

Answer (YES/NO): NO